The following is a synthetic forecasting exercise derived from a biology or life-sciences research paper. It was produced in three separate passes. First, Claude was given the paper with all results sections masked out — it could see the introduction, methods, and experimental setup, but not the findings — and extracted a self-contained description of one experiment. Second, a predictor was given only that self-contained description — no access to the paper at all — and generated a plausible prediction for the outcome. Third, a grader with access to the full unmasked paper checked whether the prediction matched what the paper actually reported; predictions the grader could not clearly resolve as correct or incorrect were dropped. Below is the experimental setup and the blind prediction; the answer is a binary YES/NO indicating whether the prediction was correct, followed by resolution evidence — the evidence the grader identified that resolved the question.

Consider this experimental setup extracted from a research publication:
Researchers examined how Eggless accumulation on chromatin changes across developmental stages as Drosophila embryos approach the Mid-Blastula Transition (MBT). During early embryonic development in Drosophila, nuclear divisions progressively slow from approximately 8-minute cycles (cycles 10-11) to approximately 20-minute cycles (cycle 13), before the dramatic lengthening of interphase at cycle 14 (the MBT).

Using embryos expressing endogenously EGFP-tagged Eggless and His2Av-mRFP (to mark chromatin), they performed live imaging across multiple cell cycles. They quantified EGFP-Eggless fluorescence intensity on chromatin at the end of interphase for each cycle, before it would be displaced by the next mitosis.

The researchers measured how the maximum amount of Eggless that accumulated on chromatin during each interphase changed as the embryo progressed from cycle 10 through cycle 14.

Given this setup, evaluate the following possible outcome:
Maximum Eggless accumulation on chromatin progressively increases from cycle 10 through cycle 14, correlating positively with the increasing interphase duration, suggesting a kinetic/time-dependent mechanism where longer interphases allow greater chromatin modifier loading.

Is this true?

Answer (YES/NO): YES